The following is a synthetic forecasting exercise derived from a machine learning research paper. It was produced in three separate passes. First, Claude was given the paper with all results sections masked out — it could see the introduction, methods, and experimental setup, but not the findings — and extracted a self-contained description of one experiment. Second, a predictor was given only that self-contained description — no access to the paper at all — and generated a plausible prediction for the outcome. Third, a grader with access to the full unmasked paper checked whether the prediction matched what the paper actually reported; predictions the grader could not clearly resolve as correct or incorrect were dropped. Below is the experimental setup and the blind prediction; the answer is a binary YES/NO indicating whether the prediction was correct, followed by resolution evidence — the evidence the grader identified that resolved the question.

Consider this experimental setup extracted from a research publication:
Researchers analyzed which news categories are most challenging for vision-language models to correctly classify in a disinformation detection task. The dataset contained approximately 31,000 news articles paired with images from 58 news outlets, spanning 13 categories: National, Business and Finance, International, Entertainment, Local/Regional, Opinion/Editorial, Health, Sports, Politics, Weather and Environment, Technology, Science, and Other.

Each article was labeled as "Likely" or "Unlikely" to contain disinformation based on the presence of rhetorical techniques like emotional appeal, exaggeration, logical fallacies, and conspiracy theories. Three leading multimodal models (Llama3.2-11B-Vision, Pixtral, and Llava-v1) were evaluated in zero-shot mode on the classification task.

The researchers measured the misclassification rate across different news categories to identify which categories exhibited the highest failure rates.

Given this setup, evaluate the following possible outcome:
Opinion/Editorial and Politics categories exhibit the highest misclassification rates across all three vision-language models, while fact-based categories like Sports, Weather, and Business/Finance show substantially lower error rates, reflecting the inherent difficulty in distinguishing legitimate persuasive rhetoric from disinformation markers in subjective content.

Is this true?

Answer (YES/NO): NO